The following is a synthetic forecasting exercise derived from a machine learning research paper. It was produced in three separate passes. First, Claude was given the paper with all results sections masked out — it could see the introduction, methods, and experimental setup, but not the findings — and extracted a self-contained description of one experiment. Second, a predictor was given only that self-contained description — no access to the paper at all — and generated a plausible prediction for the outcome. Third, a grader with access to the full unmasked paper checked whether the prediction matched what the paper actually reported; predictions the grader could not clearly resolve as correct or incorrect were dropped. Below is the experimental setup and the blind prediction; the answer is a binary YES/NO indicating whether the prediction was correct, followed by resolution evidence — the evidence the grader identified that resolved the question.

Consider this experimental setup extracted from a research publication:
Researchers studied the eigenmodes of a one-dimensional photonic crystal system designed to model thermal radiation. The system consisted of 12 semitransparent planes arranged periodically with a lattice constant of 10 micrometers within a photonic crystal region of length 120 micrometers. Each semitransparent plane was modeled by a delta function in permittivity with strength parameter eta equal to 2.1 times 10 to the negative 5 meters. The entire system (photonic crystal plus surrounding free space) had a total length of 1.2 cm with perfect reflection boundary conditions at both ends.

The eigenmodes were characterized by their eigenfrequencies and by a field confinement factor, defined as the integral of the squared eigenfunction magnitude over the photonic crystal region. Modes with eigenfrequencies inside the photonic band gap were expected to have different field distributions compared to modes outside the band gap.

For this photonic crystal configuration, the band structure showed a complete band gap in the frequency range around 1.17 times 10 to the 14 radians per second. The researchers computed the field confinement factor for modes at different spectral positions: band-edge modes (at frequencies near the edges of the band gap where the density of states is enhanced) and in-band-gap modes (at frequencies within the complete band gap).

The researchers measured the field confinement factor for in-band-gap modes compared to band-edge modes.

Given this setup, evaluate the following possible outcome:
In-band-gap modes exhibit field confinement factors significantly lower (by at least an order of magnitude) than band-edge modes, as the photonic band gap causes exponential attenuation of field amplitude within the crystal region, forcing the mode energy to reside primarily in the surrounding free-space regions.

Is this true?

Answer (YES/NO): YES